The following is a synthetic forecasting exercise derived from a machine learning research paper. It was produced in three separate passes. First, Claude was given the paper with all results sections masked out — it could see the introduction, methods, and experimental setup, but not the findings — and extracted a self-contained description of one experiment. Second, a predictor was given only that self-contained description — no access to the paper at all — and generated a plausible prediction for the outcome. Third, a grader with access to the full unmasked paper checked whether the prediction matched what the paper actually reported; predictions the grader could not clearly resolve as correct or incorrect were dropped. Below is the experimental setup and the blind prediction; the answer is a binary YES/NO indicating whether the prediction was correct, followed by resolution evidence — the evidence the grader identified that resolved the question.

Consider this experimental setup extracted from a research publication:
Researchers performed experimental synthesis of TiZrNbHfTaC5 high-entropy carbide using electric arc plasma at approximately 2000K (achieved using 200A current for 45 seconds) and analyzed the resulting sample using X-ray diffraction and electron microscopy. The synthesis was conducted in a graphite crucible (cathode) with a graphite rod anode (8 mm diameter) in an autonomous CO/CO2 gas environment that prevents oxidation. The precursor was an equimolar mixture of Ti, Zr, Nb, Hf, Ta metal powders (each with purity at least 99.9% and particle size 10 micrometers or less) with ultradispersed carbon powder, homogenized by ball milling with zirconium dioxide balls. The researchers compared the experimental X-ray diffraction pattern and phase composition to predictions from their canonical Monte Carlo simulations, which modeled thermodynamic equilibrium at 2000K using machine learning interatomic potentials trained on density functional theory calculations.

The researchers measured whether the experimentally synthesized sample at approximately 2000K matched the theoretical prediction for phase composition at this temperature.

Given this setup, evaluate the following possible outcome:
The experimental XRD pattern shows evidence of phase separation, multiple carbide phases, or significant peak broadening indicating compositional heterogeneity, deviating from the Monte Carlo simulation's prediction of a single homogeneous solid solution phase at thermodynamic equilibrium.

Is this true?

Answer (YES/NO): NO